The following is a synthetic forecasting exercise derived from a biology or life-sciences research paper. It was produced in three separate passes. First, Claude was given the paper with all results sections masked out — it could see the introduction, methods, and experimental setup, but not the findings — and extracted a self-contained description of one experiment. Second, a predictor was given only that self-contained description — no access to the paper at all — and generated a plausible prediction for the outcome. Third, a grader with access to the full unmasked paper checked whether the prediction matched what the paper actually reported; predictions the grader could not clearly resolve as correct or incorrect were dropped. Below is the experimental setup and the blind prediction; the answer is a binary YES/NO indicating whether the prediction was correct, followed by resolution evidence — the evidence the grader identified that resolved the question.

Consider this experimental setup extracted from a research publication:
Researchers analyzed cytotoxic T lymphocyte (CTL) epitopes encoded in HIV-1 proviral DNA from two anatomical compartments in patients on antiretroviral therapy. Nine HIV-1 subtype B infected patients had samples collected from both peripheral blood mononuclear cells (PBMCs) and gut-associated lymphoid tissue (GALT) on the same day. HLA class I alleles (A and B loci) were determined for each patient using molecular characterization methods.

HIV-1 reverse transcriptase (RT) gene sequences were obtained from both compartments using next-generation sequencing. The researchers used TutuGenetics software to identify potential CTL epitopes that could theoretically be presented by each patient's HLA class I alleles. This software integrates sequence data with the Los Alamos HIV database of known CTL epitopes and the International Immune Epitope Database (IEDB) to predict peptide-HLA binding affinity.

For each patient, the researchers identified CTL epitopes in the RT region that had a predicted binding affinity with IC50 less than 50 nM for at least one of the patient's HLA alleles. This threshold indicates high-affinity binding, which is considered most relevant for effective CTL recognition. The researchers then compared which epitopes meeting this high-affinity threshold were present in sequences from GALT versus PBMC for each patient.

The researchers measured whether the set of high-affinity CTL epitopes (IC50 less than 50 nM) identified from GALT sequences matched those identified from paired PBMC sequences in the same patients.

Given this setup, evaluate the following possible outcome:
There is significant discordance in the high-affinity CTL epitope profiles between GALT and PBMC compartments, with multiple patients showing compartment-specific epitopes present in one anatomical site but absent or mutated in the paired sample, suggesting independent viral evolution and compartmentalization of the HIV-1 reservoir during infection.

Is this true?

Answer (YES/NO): NO